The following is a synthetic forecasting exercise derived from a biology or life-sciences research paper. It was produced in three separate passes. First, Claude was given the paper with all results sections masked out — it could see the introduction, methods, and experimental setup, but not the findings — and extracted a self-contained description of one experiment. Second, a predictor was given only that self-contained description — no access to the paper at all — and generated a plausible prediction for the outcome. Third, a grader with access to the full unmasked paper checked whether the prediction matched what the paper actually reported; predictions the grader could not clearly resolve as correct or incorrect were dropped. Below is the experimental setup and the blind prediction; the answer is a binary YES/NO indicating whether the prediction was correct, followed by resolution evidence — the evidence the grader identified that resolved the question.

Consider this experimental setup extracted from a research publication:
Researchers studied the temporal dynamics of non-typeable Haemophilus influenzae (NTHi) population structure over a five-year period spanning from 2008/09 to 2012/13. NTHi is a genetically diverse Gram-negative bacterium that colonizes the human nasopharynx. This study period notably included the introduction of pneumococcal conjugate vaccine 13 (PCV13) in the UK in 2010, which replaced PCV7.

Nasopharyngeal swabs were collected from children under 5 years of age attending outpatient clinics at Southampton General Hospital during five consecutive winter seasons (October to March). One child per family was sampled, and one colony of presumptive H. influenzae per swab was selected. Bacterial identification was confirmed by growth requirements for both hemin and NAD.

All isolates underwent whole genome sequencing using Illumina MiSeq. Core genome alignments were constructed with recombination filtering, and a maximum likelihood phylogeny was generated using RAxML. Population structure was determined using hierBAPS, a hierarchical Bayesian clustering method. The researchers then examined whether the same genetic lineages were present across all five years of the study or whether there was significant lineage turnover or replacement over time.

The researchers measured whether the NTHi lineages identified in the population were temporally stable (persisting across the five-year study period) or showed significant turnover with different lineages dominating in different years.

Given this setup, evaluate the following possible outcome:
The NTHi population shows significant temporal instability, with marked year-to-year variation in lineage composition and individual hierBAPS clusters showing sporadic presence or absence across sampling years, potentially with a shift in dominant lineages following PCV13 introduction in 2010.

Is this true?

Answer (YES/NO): NO